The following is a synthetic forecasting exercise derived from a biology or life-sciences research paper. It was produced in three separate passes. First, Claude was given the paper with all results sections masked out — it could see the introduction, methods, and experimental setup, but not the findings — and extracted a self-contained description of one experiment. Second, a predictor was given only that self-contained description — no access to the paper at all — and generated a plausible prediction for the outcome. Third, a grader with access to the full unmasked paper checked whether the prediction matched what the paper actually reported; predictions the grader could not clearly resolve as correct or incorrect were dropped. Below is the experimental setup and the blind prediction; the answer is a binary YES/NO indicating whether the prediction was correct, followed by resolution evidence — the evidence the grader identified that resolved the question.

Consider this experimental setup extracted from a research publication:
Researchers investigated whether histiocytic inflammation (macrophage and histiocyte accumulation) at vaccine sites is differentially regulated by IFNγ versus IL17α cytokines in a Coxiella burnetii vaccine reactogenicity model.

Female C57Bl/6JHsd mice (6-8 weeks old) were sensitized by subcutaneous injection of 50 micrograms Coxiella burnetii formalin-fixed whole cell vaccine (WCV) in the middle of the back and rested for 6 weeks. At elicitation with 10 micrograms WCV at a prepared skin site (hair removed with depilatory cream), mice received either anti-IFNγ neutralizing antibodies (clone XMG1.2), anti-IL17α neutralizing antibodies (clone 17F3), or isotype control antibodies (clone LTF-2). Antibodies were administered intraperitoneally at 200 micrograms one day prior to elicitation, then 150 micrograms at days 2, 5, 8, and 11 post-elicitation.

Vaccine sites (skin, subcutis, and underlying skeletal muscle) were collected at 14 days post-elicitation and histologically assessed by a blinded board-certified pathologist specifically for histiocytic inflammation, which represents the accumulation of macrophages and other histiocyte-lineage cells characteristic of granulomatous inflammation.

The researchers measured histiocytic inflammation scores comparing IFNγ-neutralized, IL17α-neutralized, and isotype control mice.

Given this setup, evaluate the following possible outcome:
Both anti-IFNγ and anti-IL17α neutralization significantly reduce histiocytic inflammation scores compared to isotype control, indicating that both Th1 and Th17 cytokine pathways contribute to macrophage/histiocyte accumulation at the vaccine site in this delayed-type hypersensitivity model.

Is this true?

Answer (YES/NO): NO